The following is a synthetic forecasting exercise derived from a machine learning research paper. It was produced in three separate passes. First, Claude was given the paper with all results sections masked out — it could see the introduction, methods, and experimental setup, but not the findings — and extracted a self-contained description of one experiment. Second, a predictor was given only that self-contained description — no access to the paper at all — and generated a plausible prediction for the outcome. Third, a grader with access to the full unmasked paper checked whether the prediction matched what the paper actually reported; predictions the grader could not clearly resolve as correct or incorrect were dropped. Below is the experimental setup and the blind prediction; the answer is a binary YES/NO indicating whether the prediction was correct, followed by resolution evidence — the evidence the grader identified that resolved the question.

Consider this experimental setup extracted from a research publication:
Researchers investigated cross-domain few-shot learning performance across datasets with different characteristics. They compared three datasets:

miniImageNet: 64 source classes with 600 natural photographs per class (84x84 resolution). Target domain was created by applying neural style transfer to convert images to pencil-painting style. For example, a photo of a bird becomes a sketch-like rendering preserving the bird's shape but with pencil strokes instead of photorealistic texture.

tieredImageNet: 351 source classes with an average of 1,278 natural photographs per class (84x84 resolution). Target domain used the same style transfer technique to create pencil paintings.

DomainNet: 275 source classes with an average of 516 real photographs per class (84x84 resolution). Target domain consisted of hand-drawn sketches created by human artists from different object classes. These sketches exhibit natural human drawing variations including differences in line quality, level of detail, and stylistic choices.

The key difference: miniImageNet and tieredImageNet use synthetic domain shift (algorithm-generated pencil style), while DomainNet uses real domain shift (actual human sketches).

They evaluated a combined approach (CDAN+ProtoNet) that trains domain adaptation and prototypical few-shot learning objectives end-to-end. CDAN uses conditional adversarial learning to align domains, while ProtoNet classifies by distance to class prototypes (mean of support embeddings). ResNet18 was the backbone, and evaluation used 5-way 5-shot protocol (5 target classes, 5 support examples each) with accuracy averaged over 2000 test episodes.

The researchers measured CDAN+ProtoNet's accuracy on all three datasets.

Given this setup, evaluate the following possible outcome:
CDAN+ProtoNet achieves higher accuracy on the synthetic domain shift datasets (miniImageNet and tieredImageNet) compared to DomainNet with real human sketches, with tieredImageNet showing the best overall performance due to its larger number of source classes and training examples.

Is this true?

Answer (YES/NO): NO